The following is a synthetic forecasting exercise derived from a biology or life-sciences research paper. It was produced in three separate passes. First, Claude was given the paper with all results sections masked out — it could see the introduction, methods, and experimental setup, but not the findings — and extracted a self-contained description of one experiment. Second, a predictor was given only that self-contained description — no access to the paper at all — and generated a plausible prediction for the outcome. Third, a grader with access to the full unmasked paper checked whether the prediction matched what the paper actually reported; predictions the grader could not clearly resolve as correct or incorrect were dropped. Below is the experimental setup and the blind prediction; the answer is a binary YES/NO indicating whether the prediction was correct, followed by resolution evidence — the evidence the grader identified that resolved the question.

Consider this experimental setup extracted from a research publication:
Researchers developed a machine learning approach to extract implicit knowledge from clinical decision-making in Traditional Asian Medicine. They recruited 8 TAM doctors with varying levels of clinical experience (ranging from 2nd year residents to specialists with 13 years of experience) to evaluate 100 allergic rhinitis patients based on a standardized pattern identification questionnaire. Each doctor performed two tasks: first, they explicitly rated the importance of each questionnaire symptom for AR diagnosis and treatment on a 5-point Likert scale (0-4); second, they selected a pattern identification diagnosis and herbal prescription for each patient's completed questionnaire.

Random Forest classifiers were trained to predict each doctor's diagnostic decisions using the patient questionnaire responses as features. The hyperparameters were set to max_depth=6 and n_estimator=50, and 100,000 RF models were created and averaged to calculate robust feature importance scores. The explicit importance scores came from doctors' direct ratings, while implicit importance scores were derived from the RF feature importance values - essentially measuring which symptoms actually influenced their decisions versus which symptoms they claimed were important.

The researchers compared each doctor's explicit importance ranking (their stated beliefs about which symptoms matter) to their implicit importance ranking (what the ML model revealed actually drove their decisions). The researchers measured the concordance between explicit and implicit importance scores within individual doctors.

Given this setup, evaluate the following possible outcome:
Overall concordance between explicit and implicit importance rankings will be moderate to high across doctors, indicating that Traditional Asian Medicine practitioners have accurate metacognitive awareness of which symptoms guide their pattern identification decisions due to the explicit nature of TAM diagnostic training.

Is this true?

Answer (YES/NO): NO